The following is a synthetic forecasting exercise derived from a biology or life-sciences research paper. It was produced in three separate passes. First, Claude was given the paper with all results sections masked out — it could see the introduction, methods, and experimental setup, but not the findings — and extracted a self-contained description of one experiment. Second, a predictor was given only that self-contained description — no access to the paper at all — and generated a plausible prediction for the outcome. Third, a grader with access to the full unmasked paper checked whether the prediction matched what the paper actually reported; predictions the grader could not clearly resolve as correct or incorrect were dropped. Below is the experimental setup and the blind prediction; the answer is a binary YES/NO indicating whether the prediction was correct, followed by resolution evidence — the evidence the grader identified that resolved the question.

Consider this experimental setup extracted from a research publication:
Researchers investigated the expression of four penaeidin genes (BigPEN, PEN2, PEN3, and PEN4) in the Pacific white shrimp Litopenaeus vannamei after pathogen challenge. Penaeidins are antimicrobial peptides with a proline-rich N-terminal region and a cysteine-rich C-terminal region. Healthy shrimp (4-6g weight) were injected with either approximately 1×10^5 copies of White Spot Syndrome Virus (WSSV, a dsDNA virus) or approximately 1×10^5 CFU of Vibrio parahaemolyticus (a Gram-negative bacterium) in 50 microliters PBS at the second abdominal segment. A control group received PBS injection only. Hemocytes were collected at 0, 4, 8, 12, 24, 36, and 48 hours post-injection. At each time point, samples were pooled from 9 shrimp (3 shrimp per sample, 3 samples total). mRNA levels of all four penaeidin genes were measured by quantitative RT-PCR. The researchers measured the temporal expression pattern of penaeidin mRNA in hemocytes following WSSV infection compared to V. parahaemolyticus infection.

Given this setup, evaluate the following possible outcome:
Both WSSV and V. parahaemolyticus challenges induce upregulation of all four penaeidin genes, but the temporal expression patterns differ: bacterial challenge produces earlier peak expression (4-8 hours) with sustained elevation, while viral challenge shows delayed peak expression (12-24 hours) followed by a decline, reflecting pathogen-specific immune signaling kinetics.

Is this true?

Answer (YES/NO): NO